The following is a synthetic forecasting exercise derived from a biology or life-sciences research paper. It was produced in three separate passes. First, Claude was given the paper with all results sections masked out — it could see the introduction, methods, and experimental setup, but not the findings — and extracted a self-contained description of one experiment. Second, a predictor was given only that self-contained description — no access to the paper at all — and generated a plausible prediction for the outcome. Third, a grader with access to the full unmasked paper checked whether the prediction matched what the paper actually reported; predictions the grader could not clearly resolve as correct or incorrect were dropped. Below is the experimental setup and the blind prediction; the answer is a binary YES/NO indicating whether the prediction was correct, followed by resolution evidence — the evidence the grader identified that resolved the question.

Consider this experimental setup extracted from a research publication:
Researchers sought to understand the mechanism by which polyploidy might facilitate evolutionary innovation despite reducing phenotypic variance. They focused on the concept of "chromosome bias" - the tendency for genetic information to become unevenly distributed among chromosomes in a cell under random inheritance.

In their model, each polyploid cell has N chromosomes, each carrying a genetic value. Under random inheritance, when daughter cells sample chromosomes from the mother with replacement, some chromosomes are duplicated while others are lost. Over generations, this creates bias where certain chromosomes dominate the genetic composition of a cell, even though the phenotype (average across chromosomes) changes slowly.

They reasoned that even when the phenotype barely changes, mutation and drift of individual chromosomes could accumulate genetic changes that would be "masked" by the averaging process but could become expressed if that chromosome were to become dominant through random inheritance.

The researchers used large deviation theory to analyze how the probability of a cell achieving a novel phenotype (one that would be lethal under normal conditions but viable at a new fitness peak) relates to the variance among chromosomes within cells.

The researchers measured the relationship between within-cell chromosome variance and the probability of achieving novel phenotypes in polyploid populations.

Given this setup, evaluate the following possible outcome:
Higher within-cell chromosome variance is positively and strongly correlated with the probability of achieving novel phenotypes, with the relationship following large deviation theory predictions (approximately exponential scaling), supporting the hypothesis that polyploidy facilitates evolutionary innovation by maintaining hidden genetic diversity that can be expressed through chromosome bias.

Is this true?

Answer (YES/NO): NO